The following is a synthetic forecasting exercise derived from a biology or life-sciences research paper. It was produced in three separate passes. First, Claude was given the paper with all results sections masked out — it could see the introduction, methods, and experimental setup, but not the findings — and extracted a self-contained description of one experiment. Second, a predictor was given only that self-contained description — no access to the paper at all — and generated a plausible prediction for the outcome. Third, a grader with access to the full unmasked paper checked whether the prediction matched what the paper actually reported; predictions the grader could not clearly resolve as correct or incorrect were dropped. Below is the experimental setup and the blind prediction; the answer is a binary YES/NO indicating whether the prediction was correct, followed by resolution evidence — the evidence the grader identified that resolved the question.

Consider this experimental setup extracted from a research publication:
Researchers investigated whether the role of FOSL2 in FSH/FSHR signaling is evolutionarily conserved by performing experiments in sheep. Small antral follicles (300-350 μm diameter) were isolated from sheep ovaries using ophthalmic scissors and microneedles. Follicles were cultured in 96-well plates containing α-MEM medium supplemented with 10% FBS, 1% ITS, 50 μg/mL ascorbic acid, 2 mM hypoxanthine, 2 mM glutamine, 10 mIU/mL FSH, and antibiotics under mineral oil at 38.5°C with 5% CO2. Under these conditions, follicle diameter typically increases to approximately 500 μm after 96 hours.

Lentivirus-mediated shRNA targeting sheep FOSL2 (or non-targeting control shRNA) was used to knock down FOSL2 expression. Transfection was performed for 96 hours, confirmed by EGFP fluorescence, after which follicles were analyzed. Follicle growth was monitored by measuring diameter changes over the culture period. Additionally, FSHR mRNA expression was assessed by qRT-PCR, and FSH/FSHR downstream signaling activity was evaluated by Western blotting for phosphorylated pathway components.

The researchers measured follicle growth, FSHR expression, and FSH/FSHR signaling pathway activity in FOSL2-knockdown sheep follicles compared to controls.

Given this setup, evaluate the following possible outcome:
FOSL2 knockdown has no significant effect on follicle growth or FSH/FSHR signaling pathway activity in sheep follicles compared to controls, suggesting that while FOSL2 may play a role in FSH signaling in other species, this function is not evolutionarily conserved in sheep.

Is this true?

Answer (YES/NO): NO